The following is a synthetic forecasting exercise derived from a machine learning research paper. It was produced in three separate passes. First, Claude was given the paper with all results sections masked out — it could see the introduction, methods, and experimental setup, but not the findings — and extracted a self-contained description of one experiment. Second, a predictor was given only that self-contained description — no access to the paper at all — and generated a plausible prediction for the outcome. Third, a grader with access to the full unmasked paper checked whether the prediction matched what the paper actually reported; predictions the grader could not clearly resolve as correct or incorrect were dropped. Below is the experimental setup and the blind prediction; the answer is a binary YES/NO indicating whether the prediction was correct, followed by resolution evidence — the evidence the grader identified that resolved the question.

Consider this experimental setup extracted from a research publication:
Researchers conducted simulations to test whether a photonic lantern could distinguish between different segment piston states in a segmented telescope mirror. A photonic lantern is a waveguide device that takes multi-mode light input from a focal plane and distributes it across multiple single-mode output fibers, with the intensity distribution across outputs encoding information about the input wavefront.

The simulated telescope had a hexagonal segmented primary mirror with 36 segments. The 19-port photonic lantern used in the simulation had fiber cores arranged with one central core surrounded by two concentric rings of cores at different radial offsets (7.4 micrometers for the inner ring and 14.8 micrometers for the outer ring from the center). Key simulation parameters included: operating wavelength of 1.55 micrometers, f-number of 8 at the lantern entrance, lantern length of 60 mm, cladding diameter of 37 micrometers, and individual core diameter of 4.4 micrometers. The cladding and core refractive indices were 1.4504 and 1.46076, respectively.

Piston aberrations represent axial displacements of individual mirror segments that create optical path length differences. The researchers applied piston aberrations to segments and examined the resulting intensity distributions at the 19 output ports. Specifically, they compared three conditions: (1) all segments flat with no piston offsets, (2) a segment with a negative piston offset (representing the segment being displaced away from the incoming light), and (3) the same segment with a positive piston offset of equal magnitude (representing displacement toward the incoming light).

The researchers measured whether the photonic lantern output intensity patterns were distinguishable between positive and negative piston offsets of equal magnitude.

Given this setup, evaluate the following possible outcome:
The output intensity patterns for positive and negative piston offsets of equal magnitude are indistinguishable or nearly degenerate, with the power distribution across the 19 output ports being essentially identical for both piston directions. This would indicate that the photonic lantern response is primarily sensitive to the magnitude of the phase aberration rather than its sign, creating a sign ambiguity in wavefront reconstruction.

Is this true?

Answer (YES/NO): NO